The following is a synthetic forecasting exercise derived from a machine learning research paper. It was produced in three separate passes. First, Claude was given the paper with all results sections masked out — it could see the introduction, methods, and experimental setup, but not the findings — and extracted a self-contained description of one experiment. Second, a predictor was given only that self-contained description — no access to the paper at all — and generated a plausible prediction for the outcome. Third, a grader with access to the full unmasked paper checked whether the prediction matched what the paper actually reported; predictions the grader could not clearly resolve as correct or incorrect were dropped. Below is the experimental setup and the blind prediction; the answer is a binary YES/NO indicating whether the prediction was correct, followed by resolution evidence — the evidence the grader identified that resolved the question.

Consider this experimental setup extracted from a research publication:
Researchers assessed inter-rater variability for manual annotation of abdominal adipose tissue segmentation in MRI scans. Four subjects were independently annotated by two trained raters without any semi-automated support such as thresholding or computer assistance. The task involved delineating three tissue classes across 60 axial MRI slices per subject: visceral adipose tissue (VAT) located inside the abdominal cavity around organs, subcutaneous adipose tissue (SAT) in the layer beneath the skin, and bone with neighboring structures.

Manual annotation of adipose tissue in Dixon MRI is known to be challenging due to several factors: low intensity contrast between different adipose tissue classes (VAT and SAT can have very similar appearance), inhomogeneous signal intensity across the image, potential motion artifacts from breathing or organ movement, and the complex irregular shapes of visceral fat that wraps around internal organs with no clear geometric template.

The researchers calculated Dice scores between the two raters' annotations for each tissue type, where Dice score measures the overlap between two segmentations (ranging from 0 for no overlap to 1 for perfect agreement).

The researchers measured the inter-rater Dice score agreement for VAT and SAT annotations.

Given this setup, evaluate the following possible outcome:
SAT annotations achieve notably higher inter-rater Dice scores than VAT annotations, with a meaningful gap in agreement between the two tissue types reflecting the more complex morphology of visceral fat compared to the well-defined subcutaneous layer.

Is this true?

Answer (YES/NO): YES